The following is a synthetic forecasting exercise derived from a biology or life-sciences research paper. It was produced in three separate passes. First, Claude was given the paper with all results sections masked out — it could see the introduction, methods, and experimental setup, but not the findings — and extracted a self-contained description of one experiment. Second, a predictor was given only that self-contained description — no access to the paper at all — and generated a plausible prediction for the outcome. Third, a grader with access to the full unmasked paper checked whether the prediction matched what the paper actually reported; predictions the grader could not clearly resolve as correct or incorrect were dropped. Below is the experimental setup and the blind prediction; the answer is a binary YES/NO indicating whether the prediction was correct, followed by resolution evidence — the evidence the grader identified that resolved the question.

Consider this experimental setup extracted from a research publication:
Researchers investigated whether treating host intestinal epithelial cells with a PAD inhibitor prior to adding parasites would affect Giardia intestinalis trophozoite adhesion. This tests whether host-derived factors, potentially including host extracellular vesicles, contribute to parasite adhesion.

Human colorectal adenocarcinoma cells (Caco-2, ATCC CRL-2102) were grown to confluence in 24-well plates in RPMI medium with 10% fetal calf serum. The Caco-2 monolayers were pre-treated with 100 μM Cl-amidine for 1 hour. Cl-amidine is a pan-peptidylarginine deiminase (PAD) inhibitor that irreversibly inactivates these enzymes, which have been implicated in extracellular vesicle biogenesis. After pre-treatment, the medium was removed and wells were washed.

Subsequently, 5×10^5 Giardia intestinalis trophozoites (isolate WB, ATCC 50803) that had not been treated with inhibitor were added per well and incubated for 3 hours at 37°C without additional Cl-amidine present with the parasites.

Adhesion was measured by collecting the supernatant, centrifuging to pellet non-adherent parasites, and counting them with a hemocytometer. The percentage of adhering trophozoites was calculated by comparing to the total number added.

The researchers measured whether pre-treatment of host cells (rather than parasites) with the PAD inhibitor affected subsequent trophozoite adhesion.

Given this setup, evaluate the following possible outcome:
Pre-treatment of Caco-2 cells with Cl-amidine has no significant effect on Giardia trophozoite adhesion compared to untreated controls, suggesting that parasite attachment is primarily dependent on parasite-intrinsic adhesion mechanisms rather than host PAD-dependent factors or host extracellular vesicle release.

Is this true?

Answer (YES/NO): YES